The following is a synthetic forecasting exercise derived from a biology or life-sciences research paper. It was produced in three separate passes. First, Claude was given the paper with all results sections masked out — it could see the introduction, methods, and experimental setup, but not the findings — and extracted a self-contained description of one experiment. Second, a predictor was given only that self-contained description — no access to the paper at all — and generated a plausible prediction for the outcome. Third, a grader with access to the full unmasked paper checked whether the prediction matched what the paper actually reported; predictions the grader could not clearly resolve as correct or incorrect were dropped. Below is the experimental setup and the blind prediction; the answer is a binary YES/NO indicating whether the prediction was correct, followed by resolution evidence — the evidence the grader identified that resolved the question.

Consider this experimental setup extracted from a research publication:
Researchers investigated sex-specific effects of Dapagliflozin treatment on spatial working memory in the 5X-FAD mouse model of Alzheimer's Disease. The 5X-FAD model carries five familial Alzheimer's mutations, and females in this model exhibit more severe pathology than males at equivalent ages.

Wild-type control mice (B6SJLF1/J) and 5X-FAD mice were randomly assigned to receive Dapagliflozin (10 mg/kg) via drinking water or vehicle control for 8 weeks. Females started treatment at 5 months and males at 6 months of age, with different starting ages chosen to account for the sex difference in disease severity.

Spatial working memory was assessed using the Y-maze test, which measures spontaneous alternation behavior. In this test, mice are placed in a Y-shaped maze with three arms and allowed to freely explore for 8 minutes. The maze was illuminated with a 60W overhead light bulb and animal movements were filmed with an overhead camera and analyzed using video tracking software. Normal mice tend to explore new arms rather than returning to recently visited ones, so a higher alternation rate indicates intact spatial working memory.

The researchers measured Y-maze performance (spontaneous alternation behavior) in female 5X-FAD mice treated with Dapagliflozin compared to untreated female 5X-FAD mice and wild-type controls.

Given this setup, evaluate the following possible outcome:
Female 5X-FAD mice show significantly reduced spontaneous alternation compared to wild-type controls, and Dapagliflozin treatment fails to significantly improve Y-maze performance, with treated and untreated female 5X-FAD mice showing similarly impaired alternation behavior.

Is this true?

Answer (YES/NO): NO